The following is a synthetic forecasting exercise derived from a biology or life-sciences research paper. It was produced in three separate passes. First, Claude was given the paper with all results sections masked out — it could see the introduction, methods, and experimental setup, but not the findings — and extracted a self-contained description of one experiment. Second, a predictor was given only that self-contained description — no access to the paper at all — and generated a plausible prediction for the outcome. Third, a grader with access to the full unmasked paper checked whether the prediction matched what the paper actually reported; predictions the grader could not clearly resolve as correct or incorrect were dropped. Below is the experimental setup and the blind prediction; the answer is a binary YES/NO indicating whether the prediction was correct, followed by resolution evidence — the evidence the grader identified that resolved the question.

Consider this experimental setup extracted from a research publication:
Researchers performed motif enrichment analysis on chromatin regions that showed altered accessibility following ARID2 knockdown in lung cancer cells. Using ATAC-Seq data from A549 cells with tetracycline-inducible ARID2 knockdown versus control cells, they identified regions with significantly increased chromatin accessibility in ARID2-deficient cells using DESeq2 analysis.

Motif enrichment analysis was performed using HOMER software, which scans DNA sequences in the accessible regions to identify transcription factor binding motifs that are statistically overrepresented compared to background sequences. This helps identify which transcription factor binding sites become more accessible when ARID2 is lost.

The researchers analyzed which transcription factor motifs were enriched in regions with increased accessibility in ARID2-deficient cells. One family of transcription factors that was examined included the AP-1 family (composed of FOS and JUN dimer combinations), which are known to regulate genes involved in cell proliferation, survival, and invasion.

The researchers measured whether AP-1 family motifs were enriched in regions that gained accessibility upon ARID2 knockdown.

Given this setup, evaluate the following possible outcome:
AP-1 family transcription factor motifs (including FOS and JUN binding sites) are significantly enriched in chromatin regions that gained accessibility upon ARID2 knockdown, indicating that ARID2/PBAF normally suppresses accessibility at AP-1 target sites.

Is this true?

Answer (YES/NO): NO